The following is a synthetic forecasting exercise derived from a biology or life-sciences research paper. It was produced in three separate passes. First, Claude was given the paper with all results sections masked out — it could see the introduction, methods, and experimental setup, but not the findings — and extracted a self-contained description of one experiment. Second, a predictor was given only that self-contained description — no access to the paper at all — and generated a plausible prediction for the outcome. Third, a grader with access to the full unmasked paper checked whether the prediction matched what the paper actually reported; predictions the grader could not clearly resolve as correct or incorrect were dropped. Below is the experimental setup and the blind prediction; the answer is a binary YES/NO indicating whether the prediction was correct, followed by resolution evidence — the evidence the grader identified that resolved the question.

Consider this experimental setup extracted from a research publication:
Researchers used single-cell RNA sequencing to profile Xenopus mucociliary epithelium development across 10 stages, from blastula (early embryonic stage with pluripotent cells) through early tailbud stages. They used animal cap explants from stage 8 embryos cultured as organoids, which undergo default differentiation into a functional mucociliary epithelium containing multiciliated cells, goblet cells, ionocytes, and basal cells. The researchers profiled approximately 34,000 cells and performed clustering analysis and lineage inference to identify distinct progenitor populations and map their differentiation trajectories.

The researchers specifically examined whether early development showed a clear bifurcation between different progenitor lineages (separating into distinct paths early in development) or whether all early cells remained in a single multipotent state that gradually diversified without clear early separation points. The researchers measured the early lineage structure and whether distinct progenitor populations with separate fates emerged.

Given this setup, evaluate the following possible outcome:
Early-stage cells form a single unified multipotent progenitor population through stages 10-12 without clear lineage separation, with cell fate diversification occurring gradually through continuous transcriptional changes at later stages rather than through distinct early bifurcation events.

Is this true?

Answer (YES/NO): NO